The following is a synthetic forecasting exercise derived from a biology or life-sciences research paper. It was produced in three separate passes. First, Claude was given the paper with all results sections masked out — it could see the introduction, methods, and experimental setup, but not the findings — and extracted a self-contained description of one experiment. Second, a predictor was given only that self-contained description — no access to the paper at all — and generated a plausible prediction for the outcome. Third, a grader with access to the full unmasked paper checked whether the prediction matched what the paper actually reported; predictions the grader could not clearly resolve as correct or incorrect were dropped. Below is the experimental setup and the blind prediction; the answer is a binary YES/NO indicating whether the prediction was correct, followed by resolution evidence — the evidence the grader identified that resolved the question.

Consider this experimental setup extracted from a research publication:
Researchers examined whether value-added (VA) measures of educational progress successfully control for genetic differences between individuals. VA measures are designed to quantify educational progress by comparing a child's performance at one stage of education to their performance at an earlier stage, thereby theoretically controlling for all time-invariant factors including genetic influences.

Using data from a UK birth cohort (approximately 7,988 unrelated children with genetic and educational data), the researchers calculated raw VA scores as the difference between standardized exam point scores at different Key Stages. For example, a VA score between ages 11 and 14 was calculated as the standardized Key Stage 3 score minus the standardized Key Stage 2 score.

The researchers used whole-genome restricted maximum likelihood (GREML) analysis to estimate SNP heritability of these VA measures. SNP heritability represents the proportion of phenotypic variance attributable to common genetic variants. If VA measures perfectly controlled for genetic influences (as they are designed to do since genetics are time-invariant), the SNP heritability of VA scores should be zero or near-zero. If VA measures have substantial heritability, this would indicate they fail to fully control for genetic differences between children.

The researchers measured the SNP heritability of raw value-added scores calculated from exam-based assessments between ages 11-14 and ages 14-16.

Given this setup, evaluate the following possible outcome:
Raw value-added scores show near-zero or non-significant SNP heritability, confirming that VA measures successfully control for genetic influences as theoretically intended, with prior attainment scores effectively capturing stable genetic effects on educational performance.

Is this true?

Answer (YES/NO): YES